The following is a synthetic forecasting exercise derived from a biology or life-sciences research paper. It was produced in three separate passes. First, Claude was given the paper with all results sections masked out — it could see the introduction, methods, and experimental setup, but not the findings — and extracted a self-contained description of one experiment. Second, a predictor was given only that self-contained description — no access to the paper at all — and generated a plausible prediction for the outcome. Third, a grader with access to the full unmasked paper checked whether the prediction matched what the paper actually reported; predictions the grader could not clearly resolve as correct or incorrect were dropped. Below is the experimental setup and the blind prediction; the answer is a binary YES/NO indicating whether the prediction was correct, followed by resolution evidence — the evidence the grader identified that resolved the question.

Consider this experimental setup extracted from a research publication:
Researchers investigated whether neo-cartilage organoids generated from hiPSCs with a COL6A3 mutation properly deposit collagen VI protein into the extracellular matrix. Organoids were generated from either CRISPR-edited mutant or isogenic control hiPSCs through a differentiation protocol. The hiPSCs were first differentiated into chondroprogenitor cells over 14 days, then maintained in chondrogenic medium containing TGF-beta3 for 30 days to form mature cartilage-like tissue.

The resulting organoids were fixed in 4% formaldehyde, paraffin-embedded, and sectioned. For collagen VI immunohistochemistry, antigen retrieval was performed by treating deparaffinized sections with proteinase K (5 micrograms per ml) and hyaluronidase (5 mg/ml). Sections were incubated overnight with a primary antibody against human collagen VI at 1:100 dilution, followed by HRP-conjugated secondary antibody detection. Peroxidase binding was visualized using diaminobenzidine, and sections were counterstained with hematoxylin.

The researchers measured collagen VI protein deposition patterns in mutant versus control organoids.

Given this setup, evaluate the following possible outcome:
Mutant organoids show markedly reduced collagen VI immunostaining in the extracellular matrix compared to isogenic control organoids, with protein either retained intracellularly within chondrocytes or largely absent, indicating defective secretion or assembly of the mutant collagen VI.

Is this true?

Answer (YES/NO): NO